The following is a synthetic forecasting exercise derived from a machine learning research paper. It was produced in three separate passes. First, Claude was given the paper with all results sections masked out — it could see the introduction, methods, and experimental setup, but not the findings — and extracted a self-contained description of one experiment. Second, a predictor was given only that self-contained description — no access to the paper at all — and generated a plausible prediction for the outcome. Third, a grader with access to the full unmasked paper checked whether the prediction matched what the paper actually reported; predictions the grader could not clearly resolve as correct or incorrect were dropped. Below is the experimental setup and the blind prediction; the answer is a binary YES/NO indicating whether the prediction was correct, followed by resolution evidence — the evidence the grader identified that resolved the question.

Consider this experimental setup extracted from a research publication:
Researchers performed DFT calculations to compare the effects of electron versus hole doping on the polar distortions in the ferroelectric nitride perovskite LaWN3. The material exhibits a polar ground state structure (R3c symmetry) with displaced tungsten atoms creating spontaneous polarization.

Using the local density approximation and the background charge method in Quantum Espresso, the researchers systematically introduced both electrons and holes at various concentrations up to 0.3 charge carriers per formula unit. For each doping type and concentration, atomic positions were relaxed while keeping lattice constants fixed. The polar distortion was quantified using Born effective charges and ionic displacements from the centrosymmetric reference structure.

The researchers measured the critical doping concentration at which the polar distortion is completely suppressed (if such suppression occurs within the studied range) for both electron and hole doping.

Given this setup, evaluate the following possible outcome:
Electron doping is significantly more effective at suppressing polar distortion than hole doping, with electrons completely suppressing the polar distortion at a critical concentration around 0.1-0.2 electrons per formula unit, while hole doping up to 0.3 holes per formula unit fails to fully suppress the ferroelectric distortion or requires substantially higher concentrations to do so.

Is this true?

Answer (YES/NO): YES